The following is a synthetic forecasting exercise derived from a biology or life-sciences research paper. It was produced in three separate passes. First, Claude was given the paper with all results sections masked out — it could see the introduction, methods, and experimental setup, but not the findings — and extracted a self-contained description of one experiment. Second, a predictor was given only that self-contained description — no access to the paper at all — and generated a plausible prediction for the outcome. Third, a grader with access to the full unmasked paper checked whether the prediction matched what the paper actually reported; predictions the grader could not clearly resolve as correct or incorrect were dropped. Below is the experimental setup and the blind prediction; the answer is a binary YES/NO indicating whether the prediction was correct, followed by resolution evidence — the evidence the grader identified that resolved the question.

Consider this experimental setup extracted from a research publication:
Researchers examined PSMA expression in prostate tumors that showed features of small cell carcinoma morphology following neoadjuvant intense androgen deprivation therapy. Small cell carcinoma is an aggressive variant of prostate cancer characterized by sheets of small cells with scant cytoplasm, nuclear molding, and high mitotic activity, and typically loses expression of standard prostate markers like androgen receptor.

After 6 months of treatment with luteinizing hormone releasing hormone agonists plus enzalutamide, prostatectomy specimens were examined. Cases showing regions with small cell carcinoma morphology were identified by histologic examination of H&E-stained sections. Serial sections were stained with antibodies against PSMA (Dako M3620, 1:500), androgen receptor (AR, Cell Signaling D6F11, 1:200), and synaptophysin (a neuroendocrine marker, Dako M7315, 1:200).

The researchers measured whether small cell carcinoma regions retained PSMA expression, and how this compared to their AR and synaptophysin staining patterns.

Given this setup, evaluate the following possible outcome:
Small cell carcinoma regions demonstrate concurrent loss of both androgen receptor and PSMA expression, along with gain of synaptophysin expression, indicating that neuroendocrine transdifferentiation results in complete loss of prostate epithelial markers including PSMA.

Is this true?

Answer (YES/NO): NO